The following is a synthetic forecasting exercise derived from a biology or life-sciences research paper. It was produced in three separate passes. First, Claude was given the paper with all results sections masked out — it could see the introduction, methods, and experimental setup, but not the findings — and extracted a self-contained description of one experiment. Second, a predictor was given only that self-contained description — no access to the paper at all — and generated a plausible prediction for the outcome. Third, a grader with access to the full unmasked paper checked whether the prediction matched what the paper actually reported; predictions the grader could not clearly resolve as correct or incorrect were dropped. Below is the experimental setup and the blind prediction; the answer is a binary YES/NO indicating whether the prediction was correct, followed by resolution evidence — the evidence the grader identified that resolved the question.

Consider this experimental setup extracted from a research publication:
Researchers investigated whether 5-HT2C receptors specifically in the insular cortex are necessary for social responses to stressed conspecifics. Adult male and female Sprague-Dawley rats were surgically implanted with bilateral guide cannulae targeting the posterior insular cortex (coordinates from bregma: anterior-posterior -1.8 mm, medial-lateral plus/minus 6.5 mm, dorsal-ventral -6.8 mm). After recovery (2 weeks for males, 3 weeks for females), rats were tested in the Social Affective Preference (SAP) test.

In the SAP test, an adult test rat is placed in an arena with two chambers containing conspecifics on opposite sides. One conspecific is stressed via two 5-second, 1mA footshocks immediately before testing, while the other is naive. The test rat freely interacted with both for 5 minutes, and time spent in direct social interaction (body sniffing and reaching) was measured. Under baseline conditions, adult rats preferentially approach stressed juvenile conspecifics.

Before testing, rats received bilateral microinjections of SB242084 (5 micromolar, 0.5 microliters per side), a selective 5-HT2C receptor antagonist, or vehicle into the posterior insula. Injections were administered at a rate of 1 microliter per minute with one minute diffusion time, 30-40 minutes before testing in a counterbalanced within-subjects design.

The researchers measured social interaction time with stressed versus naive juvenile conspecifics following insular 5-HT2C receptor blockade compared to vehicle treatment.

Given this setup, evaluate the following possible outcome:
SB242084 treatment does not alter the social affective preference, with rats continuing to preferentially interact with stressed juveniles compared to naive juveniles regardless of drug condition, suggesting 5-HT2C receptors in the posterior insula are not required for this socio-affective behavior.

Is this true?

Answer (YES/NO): NO